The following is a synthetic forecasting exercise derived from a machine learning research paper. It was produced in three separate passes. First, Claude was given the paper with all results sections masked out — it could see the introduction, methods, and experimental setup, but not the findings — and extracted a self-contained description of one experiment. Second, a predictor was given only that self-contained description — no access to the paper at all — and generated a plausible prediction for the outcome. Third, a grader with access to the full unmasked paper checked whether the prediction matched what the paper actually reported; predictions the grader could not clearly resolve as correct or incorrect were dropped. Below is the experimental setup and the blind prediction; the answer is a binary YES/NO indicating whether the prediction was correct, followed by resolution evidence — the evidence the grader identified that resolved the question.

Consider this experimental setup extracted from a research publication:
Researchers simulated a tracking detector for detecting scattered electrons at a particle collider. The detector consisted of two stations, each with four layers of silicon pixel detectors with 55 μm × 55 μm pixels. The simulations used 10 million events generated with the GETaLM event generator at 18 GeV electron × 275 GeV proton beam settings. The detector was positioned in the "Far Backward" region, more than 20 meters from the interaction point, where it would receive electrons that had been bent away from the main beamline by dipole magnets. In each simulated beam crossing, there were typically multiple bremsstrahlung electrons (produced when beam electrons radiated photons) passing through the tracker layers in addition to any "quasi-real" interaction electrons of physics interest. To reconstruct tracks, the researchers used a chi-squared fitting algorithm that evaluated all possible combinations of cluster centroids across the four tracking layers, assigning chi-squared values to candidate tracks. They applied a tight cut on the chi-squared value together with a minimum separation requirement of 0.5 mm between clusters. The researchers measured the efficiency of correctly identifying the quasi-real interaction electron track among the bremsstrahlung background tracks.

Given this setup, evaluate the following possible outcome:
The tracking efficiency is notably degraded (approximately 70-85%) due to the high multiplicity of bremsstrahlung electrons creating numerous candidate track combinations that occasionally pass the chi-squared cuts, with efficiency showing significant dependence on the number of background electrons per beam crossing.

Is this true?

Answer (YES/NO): NO